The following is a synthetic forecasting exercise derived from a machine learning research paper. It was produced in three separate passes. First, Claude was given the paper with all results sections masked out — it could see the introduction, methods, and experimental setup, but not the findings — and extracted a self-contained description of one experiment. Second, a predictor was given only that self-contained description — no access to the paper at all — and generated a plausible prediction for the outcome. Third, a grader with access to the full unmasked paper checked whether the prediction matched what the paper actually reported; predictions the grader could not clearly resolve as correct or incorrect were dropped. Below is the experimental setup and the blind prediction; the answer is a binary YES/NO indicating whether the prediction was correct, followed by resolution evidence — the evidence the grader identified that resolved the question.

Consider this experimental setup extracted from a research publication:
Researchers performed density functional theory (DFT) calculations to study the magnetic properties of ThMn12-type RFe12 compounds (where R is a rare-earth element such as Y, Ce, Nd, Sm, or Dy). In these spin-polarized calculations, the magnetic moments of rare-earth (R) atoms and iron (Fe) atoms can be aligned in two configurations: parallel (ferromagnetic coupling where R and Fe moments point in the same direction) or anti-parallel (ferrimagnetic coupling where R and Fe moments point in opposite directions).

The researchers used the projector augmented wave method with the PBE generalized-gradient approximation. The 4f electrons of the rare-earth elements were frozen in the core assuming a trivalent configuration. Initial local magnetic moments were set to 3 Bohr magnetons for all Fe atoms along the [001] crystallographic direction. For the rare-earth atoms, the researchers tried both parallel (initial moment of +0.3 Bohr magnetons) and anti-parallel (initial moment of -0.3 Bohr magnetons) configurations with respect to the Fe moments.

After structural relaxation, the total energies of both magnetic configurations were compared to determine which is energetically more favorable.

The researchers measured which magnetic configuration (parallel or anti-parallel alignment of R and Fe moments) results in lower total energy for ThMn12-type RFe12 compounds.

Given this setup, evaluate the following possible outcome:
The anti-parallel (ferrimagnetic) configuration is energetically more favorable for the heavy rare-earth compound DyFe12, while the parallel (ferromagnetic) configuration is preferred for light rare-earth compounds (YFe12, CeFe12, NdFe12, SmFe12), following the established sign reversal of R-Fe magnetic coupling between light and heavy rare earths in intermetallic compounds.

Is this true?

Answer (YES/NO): NO